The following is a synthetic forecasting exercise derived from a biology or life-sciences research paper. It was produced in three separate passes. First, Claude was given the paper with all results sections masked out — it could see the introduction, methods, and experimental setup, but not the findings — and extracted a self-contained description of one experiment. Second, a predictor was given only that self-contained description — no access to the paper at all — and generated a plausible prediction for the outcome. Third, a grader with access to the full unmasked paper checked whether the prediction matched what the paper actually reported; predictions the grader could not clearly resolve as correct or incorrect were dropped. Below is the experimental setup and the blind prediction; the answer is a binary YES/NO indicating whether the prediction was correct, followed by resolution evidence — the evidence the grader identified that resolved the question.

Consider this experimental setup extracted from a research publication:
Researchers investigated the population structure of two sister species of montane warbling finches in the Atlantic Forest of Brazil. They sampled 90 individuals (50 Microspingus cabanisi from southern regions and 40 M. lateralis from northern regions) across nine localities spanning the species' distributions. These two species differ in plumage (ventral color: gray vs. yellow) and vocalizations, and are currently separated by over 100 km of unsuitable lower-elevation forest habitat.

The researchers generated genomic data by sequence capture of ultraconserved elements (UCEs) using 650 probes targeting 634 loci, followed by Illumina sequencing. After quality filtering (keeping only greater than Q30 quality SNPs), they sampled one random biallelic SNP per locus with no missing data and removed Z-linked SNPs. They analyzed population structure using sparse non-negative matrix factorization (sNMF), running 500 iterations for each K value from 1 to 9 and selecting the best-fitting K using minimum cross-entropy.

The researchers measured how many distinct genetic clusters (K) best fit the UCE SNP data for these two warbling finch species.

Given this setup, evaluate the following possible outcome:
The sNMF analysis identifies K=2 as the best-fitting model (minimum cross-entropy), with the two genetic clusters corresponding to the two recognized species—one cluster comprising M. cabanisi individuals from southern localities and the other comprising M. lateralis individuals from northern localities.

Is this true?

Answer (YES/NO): NO